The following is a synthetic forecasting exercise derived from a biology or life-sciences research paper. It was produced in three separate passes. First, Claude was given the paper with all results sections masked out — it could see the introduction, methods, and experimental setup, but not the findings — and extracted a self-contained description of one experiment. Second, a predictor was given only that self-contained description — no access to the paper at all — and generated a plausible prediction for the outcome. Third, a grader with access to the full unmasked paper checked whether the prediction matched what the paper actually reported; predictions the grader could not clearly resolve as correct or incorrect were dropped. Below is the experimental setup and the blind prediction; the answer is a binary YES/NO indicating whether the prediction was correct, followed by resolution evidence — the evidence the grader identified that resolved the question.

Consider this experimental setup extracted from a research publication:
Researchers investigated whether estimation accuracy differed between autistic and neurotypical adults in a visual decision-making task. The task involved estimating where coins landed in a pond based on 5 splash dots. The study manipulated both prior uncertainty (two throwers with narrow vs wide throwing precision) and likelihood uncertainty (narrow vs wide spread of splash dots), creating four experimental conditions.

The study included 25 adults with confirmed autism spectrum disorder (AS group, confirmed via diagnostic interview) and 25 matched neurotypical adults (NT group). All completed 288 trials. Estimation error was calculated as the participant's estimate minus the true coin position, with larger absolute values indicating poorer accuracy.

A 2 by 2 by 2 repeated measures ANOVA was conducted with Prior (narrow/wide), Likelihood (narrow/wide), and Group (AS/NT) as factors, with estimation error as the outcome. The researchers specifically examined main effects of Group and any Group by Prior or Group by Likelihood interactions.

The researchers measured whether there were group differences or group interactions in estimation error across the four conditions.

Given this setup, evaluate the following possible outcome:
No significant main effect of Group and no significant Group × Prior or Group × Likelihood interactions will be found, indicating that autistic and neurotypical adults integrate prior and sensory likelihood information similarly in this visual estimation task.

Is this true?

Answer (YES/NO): YES